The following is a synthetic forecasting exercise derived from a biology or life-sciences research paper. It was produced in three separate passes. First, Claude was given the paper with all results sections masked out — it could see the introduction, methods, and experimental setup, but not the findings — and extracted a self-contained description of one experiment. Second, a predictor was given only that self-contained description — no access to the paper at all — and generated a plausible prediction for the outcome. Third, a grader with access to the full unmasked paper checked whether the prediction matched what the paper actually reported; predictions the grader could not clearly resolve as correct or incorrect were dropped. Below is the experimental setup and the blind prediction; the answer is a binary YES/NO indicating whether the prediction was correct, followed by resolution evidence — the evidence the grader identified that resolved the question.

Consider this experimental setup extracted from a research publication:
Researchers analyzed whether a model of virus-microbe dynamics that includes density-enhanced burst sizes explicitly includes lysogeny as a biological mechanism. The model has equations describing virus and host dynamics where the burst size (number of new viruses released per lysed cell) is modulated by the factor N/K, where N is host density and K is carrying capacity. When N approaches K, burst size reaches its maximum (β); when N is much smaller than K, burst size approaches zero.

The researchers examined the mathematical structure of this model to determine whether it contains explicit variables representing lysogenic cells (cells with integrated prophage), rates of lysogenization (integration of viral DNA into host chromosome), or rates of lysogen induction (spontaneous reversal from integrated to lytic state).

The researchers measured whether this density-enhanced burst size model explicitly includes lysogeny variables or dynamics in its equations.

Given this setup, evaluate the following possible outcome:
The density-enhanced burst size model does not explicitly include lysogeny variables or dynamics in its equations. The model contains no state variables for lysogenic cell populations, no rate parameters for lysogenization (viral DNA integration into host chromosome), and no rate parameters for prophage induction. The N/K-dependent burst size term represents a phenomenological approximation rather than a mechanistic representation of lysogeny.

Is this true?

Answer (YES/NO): YES